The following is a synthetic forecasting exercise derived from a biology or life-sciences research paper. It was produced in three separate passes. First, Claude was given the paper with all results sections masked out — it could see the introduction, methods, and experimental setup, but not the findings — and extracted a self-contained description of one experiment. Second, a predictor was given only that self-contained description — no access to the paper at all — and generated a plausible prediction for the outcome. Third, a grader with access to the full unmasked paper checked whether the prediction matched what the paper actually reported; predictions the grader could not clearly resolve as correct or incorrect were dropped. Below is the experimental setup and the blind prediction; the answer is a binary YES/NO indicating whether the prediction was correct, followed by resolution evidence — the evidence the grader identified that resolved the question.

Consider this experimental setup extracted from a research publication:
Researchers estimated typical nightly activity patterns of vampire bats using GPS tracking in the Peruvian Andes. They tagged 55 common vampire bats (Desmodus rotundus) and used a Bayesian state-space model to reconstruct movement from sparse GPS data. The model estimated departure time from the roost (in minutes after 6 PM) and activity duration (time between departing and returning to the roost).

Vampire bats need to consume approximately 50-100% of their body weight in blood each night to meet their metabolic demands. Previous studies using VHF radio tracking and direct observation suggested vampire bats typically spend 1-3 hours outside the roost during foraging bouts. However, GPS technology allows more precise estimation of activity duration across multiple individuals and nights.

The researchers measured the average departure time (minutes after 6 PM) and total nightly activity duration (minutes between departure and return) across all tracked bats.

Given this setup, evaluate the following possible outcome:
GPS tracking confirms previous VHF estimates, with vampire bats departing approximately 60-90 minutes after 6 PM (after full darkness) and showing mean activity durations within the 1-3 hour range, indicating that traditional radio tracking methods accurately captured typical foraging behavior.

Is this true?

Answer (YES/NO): NO